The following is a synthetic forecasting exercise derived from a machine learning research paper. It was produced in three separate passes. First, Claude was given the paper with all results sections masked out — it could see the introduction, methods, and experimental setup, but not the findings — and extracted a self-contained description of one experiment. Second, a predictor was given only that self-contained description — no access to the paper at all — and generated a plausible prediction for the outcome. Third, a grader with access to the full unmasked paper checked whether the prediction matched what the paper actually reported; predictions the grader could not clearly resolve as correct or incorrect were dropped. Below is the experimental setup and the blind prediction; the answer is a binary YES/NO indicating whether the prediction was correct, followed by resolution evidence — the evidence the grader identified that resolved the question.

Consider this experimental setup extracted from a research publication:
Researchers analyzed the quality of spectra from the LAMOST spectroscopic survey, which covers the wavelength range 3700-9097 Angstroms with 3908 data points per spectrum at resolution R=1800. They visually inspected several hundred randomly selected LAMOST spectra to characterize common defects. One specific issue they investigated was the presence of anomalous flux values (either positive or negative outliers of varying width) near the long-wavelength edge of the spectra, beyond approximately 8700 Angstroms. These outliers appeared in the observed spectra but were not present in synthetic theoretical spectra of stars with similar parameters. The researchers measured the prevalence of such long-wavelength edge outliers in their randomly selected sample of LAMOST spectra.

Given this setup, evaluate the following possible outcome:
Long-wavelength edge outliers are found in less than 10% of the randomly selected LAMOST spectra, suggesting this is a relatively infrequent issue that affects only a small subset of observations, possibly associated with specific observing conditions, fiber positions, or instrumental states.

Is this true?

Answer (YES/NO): NO